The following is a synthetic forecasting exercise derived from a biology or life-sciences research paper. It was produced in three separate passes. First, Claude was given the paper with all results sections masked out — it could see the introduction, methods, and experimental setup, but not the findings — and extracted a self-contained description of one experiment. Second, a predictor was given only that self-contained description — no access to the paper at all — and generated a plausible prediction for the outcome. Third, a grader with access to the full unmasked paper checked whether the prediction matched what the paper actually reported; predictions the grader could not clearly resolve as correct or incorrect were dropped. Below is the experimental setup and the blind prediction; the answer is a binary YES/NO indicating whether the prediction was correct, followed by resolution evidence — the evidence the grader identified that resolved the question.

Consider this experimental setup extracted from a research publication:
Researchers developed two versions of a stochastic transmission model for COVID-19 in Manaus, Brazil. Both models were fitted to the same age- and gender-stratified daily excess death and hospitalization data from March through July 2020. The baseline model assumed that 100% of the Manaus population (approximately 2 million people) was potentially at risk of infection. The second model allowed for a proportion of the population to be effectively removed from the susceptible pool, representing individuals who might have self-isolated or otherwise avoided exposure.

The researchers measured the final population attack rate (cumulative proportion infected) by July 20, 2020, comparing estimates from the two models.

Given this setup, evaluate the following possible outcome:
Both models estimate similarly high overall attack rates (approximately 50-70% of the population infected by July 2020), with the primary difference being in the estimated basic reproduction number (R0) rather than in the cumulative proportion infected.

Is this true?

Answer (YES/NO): NO